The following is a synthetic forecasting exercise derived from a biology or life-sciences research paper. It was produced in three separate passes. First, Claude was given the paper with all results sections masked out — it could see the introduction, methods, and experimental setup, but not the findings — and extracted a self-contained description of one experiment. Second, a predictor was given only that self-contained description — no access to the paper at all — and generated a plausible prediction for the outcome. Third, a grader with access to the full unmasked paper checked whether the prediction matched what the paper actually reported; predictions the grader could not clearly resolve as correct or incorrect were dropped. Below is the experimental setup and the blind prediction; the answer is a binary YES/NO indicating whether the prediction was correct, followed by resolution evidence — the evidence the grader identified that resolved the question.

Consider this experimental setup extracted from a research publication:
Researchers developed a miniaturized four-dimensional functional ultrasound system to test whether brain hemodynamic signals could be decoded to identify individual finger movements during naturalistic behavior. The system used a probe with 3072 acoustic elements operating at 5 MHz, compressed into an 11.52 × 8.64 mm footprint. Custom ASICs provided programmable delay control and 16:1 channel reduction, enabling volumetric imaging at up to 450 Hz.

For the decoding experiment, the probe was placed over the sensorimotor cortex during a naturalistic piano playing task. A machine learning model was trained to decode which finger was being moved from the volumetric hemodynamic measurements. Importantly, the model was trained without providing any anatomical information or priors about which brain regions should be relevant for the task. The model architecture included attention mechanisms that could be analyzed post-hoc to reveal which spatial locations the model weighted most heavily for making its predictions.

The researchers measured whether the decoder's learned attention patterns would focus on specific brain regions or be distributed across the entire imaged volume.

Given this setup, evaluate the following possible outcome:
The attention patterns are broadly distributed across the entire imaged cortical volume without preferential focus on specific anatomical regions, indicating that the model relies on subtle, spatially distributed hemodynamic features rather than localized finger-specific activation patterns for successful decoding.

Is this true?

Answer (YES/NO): NO